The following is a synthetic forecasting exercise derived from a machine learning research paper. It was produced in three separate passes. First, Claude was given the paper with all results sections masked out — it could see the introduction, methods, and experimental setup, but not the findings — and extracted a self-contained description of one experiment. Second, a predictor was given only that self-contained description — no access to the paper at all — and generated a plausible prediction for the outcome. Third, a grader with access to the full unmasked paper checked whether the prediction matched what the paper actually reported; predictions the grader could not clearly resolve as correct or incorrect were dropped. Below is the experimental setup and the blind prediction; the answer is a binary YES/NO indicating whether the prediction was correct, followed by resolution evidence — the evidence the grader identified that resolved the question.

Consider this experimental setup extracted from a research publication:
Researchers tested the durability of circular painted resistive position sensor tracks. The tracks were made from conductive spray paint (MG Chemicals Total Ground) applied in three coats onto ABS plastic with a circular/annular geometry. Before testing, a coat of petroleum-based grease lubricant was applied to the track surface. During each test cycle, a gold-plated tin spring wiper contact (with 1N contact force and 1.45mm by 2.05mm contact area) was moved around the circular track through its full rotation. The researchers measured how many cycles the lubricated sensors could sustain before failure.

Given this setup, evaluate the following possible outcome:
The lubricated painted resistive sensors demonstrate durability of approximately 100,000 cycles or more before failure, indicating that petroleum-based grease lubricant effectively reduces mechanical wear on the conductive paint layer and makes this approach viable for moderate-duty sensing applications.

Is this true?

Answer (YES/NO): NO